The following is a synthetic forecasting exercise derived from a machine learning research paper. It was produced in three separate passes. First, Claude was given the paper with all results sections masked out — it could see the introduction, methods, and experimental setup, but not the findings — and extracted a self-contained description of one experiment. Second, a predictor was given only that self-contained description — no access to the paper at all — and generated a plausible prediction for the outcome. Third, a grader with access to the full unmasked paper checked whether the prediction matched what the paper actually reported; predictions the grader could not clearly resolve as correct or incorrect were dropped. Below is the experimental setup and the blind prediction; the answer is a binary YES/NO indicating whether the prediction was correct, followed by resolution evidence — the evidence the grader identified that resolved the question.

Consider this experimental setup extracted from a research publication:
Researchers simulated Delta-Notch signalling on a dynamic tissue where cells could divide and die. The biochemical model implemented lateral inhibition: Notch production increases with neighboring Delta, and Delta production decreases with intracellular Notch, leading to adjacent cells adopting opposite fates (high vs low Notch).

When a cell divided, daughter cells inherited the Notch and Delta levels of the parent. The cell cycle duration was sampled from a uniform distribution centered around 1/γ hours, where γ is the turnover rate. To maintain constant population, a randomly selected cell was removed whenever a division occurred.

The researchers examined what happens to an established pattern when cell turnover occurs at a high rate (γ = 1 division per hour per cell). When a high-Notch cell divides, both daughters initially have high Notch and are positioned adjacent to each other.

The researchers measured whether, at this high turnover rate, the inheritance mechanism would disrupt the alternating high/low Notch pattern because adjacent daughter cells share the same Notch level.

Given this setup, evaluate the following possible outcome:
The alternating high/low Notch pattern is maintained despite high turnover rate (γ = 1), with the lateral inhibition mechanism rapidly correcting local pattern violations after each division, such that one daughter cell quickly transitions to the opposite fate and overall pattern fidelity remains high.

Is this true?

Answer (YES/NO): NO